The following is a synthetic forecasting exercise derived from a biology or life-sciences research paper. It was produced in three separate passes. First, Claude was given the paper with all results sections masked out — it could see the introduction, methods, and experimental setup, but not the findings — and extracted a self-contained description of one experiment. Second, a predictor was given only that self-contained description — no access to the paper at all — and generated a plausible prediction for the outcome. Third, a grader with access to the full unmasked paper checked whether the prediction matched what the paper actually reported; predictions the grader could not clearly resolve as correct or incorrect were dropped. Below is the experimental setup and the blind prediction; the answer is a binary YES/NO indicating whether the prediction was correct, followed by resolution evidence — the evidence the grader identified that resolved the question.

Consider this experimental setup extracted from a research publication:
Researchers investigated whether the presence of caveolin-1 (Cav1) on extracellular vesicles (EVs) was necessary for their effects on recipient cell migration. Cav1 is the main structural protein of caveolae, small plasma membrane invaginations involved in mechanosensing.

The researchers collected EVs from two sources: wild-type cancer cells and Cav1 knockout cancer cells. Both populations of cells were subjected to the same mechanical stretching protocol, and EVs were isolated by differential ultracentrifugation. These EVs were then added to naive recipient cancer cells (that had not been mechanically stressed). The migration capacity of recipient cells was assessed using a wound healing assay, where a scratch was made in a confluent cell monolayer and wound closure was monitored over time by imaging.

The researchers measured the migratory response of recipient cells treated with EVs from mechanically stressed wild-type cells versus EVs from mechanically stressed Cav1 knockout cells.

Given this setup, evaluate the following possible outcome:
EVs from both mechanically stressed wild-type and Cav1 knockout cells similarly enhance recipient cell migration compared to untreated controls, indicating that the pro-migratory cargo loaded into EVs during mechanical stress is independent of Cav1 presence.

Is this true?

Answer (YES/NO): NO